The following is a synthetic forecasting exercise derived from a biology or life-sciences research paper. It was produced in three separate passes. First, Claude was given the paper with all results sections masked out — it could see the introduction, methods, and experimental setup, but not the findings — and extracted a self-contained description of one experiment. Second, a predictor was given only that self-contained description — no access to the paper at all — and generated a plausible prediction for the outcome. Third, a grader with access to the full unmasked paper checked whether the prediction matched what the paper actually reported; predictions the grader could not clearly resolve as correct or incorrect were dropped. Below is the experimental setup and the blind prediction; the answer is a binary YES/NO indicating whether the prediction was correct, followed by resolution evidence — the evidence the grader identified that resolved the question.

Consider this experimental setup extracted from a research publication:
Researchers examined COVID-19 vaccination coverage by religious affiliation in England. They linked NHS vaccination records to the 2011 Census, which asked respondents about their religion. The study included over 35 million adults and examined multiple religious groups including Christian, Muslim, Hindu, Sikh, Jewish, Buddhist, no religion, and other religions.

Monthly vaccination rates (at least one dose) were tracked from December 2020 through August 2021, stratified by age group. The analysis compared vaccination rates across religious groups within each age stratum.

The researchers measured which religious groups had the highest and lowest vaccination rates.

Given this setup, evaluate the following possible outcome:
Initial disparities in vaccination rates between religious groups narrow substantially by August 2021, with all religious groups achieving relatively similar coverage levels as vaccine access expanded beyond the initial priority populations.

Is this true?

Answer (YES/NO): NO